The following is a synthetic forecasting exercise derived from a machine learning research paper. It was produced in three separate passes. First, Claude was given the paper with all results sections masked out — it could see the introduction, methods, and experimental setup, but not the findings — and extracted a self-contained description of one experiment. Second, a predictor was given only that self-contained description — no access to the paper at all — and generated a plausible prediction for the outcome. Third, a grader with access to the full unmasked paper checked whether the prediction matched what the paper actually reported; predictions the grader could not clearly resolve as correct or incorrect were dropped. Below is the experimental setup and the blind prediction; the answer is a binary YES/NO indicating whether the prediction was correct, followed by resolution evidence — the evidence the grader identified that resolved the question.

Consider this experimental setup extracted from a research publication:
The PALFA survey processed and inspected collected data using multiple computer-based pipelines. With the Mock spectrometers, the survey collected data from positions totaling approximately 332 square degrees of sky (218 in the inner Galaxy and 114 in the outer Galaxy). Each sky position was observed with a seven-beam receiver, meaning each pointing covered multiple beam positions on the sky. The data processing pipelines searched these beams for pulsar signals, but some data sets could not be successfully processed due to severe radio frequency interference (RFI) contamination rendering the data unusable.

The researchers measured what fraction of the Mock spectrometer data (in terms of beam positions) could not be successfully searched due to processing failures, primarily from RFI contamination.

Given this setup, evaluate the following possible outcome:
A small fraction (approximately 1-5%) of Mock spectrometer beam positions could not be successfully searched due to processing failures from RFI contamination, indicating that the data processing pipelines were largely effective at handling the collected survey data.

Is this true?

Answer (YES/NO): YES